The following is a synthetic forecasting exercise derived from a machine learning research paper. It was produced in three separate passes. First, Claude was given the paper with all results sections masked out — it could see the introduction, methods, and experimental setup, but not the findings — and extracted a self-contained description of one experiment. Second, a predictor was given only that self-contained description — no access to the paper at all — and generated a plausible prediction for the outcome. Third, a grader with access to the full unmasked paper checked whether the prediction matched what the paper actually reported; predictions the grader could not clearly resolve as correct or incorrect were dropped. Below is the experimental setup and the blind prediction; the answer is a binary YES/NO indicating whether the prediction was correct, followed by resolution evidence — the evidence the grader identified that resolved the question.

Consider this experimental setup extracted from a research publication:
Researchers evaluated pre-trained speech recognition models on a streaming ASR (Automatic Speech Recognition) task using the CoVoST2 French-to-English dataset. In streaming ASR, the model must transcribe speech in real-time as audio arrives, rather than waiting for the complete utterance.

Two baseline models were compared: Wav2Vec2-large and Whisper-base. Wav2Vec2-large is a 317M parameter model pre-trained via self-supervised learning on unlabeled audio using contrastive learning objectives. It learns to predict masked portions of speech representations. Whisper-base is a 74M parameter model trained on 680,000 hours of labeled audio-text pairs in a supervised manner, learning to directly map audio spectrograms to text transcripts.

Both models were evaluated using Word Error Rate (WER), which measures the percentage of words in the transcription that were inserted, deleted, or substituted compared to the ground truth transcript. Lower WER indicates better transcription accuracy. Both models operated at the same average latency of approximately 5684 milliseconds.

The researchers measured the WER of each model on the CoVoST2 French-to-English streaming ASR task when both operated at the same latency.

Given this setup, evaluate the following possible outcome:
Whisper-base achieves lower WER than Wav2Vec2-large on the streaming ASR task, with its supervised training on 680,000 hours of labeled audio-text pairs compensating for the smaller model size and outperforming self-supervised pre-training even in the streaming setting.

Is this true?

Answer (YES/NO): NO